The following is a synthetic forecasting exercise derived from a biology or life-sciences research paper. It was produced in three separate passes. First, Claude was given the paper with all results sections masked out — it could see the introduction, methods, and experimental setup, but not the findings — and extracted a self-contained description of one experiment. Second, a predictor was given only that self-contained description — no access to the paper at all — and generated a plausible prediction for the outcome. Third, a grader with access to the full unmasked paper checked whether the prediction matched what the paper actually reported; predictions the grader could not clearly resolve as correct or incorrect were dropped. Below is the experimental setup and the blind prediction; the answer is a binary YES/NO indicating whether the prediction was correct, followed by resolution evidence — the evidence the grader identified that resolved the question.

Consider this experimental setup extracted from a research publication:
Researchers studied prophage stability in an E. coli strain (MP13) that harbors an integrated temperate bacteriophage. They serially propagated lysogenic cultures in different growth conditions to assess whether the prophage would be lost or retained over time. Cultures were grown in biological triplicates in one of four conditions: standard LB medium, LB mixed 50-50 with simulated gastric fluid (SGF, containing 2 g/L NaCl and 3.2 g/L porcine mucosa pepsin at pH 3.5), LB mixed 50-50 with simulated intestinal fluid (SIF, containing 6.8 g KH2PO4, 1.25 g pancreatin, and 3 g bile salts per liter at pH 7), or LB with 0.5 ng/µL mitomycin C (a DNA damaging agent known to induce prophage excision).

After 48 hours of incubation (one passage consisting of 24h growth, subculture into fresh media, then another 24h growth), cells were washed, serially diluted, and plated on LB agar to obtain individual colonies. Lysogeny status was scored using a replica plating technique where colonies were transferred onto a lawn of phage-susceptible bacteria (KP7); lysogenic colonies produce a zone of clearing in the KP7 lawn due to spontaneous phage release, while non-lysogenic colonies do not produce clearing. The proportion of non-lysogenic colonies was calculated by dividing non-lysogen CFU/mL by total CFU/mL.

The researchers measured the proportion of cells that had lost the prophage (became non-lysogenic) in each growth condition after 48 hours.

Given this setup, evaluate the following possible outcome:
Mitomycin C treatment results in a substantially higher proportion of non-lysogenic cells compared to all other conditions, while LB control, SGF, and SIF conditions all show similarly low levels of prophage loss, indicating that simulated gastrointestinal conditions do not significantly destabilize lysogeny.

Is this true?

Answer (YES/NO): NO